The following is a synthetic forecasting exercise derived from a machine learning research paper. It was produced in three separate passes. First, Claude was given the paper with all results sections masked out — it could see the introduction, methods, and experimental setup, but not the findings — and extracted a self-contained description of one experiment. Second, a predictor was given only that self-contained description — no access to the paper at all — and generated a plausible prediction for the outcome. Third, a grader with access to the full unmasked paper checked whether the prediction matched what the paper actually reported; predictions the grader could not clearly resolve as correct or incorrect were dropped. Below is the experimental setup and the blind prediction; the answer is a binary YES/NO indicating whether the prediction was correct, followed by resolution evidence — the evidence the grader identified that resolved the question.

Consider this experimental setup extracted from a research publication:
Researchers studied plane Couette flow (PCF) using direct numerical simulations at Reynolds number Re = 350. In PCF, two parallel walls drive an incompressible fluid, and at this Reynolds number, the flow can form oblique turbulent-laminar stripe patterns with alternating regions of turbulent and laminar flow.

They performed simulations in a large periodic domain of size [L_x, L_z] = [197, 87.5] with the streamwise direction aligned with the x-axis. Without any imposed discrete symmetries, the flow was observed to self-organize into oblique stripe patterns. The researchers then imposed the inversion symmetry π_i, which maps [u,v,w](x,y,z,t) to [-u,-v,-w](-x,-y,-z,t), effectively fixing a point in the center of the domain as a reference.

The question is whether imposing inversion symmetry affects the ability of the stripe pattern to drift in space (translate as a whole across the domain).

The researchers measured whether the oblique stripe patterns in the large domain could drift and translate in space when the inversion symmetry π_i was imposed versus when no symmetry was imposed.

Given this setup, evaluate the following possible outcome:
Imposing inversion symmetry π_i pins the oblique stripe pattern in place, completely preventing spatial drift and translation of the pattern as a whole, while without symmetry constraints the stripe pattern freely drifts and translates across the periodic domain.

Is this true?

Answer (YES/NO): YES